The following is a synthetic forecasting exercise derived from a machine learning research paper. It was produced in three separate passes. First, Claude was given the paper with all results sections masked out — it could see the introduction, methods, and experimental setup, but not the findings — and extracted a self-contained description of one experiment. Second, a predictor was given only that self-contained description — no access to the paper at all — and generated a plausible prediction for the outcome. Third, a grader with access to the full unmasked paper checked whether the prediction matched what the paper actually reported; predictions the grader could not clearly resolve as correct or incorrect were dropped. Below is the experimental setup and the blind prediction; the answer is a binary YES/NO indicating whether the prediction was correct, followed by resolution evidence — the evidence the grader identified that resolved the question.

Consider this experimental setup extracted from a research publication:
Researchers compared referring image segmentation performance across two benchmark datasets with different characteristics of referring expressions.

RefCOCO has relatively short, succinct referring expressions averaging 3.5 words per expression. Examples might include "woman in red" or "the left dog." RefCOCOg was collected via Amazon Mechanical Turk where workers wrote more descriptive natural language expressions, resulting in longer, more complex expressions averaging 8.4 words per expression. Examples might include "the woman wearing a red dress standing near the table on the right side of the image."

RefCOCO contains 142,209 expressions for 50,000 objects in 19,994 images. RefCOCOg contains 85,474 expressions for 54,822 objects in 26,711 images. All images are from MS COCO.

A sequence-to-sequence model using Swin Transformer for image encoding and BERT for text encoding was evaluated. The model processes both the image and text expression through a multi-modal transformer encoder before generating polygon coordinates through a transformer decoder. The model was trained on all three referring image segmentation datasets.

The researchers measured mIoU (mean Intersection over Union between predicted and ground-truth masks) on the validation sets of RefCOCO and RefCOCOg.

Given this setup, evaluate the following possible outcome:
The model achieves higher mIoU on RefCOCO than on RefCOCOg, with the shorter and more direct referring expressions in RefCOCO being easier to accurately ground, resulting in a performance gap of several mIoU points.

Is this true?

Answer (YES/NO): YES